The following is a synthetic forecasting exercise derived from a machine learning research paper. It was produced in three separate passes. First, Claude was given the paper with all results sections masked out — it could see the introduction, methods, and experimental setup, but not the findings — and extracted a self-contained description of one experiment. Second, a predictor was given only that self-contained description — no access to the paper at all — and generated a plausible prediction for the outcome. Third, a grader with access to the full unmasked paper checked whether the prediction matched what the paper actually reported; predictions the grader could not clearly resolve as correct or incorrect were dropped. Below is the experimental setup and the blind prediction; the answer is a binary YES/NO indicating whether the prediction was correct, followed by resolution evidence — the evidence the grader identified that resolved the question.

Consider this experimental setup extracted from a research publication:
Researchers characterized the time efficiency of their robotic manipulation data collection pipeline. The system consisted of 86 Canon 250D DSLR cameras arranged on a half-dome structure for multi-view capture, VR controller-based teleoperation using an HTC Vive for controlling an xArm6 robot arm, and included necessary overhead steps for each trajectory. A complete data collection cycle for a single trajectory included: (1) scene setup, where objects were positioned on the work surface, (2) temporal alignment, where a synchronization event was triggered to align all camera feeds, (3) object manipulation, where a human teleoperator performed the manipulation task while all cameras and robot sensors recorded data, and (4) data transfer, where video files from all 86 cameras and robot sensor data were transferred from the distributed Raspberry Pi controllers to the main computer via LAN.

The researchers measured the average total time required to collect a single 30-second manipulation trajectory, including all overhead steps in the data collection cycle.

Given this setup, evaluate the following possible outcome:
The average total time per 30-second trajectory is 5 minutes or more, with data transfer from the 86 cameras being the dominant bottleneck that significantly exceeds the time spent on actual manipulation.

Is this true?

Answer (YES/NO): NO